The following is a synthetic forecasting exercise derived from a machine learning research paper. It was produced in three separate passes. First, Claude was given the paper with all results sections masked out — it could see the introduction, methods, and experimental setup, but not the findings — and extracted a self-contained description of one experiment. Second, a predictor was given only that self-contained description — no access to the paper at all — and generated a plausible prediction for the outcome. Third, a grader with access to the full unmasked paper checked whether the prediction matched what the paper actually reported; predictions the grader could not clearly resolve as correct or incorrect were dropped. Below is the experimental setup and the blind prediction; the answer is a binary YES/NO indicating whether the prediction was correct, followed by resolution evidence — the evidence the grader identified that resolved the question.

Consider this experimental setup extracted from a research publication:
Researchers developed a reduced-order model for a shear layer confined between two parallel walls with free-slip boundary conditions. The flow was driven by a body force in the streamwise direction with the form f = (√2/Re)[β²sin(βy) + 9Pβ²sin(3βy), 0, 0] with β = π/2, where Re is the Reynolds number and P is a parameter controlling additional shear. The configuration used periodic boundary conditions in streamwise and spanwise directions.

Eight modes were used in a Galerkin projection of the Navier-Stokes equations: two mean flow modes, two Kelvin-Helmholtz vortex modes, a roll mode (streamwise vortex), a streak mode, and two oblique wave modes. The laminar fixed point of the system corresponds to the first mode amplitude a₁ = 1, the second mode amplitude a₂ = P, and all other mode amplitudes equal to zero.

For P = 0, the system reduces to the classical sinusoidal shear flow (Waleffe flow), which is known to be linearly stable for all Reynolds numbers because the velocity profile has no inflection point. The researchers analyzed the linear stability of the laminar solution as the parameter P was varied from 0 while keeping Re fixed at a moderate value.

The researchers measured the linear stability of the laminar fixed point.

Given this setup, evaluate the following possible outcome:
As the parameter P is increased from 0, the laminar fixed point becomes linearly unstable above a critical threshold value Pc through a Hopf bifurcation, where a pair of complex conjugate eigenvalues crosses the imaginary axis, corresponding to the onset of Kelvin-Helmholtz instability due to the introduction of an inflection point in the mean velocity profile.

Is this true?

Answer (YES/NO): NO